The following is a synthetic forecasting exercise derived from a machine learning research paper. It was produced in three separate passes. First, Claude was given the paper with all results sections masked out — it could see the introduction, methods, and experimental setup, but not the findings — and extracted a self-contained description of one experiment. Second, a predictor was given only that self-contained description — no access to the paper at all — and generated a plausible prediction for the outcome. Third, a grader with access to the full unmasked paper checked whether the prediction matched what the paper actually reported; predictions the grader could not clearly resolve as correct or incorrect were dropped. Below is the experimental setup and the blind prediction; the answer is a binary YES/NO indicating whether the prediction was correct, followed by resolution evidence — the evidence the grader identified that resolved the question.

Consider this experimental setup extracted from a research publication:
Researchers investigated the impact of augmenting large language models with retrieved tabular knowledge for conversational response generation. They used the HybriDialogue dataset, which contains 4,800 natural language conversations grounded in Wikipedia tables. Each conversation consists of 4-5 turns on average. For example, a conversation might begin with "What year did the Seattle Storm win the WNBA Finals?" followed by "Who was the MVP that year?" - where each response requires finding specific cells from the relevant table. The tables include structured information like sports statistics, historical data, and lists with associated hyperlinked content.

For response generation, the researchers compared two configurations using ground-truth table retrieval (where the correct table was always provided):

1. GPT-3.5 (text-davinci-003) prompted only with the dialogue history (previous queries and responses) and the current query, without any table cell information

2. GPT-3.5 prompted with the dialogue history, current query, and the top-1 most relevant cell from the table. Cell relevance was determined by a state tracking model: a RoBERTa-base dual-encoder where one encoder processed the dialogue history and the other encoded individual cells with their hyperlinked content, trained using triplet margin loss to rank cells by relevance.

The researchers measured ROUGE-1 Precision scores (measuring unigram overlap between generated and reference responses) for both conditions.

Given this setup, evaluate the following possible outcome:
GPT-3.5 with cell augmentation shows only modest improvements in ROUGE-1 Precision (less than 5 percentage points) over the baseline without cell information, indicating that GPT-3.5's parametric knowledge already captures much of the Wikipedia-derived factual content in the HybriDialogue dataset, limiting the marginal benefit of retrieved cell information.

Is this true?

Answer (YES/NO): NO